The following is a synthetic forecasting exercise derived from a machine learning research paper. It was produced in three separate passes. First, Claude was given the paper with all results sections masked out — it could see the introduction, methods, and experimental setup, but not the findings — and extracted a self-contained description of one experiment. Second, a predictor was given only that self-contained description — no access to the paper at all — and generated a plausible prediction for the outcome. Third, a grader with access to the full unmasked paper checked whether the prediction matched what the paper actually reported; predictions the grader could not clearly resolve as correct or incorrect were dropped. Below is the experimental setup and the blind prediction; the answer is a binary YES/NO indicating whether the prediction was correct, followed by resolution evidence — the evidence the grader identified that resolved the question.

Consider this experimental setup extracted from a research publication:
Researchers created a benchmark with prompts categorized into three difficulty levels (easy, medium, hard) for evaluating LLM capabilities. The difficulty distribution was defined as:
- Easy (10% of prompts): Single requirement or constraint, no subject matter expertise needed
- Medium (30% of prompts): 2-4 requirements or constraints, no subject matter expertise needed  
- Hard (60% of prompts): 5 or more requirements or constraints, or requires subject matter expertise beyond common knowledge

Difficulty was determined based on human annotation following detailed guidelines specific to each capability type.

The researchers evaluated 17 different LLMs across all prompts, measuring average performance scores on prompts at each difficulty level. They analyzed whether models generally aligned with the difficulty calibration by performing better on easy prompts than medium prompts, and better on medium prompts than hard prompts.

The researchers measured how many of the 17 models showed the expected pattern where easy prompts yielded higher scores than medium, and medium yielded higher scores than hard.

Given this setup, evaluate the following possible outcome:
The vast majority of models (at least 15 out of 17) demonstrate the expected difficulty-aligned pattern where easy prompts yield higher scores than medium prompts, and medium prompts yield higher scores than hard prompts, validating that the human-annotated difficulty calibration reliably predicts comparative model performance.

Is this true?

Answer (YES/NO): NO